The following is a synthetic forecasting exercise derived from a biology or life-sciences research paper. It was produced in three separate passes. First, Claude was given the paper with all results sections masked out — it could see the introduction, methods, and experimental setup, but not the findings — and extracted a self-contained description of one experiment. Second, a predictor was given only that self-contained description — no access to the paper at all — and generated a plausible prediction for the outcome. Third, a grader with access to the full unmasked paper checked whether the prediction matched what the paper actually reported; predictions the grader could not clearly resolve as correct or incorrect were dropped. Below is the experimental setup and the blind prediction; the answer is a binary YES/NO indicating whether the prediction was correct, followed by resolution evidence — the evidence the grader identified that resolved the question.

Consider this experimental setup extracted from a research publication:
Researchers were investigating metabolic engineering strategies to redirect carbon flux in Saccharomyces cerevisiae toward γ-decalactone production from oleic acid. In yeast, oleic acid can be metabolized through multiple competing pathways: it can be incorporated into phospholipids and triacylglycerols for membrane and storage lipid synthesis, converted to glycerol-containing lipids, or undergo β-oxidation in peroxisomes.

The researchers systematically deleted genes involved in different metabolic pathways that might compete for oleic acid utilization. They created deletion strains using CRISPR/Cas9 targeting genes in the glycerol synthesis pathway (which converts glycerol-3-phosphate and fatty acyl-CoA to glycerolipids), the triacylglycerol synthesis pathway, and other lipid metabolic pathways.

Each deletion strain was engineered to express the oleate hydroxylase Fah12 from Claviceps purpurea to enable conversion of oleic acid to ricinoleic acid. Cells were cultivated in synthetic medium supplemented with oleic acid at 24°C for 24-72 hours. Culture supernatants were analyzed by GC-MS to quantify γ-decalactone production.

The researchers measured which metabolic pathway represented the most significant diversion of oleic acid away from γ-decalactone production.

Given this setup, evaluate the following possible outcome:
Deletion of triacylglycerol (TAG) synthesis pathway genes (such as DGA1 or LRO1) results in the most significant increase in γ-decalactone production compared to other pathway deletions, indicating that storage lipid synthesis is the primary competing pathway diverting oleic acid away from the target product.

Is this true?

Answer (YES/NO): NO